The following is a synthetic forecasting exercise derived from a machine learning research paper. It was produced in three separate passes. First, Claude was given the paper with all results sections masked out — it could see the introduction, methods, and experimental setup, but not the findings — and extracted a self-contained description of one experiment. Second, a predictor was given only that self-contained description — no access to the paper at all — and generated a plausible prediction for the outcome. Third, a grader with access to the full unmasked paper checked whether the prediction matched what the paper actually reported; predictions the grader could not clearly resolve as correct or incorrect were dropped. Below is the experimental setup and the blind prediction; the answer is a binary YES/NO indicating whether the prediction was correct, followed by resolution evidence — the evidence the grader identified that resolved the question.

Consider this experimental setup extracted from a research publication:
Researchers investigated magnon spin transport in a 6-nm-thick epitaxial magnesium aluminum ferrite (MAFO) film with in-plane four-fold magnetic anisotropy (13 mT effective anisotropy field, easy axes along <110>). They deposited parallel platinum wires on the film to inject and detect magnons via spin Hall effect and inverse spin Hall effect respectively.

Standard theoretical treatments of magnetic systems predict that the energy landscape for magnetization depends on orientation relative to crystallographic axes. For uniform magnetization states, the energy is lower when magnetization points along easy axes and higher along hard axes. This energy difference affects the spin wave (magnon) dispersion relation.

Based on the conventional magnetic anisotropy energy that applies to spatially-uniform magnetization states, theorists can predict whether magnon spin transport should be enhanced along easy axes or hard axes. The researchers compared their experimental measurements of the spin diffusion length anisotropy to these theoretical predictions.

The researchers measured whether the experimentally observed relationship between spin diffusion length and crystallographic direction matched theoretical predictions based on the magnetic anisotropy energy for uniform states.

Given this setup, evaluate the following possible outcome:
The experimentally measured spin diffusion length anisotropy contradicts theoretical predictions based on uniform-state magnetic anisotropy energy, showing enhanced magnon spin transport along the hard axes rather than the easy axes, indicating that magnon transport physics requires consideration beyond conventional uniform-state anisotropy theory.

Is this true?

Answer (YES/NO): NO